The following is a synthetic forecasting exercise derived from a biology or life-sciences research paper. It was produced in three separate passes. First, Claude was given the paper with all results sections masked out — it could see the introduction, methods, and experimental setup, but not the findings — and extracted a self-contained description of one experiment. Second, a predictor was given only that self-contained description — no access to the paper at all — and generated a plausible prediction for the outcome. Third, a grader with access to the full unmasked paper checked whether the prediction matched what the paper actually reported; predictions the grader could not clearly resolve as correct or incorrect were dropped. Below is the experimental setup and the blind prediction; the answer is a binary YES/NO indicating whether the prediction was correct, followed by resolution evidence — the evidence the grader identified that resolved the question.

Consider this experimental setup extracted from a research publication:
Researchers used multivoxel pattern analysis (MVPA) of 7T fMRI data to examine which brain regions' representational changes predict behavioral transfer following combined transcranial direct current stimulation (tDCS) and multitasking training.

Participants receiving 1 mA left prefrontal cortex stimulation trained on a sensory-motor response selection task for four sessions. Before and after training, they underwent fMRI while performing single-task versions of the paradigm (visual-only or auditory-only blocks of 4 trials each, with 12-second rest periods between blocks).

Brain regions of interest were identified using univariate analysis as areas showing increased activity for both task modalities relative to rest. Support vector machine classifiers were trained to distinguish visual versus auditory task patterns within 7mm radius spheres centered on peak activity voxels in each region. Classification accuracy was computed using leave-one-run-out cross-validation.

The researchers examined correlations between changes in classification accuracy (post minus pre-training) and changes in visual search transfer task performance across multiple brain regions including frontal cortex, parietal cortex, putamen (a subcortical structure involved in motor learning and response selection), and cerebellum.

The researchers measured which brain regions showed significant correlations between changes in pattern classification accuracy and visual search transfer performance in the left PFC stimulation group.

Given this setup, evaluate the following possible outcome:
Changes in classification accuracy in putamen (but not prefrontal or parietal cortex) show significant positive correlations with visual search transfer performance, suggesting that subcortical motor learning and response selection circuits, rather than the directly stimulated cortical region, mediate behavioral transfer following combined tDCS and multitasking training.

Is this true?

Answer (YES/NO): NO